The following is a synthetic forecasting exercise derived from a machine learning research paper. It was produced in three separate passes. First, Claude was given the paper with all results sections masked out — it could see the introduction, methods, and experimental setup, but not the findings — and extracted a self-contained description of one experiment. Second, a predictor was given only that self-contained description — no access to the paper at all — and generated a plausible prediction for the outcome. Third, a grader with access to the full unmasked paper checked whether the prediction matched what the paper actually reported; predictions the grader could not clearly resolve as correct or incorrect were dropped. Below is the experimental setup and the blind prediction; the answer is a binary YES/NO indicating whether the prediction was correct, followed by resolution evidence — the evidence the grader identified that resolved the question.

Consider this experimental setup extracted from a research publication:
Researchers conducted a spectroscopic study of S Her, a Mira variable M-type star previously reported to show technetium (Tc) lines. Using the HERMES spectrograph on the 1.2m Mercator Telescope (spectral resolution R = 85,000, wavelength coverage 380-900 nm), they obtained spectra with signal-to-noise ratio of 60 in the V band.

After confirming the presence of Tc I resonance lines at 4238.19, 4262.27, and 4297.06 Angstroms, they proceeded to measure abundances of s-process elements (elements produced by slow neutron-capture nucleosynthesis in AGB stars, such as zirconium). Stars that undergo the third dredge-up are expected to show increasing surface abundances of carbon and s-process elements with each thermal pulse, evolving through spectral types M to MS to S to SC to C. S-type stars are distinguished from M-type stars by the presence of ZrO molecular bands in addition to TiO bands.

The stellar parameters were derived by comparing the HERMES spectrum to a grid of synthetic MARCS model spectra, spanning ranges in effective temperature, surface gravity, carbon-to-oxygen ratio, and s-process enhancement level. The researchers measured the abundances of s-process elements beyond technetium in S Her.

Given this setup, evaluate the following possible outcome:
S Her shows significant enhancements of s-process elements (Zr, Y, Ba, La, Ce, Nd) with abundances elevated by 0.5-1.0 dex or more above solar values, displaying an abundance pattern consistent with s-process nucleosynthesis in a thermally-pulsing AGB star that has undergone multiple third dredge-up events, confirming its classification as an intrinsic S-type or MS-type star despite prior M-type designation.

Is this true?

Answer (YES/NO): NO